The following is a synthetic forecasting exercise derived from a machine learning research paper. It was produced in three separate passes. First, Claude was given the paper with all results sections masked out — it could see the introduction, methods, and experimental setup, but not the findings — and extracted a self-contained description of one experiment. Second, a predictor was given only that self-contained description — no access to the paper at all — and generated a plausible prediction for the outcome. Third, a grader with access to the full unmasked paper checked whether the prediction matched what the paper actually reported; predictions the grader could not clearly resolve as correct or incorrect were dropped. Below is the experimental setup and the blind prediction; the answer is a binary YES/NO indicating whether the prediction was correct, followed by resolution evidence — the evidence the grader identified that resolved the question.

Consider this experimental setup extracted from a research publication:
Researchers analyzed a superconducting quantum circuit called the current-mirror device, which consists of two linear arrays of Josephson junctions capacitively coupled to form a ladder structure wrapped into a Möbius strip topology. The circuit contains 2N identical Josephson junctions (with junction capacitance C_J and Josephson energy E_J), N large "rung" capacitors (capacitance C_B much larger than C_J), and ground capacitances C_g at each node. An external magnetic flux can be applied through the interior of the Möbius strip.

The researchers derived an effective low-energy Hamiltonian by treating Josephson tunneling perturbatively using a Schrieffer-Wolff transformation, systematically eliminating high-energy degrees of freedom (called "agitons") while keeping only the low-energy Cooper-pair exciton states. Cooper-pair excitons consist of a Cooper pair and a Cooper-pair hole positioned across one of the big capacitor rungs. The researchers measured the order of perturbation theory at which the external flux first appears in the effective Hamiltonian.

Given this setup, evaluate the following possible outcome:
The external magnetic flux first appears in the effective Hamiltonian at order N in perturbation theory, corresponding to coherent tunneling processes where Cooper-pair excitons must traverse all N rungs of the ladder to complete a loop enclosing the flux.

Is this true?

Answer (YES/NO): YES